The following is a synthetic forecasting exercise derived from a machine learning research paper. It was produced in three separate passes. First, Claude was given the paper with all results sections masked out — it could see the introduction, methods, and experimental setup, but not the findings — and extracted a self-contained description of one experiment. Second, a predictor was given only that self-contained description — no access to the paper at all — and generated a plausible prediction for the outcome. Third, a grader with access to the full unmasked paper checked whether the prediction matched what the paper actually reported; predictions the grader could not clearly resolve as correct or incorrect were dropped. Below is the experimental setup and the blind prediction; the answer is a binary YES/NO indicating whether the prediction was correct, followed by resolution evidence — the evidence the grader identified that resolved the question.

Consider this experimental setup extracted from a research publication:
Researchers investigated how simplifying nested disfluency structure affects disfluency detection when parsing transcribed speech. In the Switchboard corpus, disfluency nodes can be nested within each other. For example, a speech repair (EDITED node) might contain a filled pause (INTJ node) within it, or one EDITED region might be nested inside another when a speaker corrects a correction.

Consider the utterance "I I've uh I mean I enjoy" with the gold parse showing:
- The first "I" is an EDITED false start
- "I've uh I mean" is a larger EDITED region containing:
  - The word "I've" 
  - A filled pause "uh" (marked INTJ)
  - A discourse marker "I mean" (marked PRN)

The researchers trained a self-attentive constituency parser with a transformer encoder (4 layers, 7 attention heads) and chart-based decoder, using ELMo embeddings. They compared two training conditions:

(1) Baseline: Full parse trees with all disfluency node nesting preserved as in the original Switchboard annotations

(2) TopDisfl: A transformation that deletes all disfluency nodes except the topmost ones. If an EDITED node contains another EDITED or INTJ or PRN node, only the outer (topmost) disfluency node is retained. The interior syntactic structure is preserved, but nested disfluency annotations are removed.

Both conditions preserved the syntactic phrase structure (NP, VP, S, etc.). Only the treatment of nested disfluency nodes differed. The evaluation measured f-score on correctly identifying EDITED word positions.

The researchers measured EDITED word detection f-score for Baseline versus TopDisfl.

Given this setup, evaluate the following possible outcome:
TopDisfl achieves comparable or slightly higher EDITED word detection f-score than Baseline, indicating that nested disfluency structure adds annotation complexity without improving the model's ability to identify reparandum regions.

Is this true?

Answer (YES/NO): YES